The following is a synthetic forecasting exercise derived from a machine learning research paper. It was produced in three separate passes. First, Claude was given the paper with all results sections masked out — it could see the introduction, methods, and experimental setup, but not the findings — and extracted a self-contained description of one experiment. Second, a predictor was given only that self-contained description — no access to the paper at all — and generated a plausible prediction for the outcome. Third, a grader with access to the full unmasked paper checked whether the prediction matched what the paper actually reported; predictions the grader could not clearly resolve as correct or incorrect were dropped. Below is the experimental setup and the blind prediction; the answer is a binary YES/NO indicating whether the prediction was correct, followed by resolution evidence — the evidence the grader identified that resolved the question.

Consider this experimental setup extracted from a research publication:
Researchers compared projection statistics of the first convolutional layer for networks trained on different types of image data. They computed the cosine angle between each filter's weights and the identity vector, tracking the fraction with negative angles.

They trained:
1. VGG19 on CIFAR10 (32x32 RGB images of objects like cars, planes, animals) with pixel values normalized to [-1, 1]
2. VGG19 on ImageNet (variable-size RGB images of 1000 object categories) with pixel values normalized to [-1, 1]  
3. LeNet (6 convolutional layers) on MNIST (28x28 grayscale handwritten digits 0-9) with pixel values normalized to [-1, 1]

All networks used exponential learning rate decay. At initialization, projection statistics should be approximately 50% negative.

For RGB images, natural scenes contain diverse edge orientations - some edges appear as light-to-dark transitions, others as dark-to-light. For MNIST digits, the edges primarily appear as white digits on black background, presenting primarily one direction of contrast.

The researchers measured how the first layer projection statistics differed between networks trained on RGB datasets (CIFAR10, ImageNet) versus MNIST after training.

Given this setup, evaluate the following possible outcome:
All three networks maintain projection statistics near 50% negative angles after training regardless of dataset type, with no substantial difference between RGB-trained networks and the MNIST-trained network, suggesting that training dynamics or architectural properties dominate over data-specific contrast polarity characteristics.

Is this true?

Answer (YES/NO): NO